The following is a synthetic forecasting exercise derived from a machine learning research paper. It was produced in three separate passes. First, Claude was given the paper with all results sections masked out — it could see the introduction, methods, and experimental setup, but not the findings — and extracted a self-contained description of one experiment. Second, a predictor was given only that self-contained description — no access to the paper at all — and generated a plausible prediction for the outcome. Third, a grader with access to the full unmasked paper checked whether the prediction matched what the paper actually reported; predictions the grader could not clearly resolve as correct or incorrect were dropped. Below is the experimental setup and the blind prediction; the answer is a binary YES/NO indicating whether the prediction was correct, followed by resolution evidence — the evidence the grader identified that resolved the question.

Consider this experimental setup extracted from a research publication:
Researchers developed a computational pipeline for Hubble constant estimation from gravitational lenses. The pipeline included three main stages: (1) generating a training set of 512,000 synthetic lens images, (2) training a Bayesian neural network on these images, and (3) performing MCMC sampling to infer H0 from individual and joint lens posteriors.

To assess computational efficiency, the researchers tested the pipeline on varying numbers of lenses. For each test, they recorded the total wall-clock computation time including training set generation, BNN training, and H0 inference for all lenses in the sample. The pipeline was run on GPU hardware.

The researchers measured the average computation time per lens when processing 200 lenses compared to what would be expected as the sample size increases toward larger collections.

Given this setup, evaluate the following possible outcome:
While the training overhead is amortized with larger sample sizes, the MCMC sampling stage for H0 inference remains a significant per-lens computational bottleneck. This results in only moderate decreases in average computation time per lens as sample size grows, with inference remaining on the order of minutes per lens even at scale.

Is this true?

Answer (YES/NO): YES